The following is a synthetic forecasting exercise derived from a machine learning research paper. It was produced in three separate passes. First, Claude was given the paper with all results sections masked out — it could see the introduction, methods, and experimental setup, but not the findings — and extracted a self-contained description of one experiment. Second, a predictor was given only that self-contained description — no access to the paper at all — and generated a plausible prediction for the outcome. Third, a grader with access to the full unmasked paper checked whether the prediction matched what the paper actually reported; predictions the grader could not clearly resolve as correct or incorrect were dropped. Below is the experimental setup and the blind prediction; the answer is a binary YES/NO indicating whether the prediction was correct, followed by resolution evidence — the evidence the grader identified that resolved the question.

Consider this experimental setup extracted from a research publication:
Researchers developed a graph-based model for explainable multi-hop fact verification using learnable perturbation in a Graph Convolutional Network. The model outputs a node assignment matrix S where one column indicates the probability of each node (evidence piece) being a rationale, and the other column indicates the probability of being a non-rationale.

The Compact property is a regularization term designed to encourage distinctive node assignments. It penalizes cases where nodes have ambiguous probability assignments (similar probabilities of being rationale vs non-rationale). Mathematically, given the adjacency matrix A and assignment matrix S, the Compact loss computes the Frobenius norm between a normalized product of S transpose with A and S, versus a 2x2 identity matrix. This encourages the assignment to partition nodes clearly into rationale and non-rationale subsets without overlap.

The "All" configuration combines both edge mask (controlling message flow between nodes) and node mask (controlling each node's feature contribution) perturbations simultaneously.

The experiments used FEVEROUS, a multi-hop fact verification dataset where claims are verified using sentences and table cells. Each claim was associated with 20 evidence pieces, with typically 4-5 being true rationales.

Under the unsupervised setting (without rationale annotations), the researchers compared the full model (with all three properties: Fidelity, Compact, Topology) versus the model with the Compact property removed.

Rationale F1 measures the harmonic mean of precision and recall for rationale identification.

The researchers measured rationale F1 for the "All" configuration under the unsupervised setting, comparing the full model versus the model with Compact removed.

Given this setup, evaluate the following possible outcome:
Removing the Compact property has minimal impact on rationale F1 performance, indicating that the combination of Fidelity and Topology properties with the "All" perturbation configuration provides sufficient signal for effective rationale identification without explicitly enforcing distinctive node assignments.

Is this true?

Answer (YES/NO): NO